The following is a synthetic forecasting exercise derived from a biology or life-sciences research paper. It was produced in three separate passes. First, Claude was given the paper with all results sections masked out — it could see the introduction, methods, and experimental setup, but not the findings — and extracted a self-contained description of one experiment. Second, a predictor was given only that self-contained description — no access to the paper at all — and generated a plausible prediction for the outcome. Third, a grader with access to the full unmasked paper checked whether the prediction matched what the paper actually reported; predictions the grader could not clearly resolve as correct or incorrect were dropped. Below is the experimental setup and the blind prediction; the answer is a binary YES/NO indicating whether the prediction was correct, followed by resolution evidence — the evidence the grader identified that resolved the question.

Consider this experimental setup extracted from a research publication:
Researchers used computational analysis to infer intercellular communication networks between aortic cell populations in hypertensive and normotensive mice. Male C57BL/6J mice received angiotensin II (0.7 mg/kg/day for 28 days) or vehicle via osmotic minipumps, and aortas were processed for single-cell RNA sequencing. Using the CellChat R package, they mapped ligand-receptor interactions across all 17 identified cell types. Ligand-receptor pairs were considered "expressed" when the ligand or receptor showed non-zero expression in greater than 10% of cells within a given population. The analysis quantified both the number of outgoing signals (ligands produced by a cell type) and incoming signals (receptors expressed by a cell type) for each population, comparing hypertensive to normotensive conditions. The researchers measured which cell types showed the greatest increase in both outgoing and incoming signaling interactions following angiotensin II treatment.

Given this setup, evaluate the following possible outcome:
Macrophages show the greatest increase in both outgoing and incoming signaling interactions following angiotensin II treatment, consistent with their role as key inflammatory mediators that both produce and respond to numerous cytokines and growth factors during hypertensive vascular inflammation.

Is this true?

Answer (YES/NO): NO